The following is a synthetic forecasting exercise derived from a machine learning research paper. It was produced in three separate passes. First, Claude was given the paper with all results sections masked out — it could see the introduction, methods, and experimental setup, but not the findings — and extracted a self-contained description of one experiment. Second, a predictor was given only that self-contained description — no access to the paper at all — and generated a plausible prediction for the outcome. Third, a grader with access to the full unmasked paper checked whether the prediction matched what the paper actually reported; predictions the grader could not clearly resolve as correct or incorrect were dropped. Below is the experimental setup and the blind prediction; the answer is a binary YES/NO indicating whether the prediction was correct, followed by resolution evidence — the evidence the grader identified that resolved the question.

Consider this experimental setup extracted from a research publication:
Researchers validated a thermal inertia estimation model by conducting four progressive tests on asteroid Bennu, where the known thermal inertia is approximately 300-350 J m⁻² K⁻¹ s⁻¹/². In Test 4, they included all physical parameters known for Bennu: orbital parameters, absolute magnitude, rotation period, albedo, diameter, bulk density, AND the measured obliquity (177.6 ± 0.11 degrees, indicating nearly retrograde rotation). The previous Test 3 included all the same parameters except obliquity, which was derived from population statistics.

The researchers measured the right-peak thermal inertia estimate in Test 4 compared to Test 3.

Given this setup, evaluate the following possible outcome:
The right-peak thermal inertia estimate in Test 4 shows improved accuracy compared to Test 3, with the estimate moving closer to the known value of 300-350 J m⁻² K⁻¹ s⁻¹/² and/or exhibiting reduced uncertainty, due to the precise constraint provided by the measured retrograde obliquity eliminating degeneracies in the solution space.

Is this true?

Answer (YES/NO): NO